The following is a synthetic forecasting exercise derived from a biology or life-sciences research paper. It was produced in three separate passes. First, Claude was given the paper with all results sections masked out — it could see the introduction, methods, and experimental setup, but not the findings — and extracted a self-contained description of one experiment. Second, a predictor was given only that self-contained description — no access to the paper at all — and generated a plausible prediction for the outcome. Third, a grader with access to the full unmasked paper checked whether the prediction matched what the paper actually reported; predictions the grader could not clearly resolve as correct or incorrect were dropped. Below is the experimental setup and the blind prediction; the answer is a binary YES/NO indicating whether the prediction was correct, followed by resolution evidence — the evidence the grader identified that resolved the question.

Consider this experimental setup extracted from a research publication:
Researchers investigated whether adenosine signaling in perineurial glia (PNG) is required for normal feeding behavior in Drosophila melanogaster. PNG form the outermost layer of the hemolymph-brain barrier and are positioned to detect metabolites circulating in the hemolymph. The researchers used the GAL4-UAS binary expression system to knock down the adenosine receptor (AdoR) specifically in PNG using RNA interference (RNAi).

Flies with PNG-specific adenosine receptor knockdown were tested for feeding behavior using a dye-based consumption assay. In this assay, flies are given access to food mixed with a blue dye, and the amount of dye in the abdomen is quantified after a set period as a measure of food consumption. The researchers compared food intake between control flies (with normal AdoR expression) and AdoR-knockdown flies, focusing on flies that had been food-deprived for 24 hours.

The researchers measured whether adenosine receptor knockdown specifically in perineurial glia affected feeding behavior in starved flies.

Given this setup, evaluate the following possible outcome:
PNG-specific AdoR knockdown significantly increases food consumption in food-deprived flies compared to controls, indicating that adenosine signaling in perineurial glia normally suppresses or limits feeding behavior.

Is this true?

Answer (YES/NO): NO